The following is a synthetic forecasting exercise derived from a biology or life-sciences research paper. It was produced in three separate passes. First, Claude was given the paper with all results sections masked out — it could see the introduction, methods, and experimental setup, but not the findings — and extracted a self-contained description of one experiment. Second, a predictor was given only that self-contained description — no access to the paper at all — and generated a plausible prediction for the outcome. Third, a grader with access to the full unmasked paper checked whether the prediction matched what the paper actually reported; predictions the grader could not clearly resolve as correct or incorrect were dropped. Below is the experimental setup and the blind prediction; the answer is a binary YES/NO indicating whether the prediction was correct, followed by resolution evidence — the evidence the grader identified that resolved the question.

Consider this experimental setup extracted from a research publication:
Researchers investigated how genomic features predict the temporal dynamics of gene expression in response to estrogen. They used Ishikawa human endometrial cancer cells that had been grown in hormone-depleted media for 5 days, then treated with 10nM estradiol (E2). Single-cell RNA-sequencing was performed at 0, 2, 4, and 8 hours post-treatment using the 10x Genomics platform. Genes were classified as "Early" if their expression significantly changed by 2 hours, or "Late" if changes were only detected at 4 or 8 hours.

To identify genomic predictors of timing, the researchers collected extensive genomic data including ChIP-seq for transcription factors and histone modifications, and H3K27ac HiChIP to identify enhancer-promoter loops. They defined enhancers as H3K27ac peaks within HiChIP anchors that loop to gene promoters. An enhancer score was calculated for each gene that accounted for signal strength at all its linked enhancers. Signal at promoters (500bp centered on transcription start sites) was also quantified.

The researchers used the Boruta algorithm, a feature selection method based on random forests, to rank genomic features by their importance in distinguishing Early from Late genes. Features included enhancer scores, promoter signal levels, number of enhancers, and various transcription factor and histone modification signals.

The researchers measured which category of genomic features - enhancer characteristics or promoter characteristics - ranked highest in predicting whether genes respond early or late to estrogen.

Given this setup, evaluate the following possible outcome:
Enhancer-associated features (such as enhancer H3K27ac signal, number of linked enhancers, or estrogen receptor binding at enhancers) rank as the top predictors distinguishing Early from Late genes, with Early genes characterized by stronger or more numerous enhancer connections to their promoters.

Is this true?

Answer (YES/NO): NO